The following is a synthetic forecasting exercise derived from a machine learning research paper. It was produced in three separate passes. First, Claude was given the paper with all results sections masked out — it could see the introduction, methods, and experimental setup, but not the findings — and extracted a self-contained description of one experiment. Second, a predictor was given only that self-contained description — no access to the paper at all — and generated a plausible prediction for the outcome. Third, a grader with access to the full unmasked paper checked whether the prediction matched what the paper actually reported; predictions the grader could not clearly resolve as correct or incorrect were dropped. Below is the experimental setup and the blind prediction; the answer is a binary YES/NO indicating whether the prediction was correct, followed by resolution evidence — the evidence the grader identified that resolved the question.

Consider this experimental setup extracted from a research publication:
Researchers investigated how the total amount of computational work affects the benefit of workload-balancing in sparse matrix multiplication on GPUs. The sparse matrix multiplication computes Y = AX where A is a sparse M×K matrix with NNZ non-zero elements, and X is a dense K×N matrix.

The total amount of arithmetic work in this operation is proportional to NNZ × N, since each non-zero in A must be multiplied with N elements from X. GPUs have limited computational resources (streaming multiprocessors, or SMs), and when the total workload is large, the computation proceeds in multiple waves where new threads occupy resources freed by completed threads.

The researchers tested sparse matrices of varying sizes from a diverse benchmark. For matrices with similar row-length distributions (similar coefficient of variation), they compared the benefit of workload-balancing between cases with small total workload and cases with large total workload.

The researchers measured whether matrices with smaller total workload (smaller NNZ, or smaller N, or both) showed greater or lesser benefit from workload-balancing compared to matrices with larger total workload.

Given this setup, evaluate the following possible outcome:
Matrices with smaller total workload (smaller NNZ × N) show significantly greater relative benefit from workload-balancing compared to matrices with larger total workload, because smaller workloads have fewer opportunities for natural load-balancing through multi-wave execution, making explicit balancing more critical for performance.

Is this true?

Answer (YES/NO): YES